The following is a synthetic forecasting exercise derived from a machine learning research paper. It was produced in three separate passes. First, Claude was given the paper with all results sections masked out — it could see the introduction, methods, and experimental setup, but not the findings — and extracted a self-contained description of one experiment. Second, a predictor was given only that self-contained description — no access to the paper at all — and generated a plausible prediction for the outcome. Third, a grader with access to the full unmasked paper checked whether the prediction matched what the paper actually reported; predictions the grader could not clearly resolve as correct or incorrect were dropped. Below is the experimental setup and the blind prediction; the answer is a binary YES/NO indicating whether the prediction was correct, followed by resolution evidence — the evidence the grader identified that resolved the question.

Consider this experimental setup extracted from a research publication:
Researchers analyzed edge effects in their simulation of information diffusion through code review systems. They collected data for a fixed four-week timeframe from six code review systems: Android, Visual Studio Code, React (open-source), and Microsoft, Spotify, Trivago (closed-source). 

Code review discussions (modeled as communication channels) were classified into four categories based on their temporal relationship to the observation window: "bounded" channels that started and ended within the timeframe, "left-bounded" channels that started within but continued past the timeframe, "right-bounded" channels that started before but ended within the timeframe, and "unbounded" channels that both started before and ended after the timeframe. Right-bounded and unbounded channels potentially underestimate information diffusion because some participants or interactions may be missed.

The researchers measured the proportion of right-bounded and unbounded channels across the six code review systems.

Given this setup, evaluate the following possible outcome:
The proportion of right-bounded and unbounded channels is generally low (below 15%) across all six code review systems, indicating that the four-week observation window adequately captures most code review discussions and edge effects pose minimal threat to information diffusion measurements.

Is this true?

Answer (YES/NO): NO